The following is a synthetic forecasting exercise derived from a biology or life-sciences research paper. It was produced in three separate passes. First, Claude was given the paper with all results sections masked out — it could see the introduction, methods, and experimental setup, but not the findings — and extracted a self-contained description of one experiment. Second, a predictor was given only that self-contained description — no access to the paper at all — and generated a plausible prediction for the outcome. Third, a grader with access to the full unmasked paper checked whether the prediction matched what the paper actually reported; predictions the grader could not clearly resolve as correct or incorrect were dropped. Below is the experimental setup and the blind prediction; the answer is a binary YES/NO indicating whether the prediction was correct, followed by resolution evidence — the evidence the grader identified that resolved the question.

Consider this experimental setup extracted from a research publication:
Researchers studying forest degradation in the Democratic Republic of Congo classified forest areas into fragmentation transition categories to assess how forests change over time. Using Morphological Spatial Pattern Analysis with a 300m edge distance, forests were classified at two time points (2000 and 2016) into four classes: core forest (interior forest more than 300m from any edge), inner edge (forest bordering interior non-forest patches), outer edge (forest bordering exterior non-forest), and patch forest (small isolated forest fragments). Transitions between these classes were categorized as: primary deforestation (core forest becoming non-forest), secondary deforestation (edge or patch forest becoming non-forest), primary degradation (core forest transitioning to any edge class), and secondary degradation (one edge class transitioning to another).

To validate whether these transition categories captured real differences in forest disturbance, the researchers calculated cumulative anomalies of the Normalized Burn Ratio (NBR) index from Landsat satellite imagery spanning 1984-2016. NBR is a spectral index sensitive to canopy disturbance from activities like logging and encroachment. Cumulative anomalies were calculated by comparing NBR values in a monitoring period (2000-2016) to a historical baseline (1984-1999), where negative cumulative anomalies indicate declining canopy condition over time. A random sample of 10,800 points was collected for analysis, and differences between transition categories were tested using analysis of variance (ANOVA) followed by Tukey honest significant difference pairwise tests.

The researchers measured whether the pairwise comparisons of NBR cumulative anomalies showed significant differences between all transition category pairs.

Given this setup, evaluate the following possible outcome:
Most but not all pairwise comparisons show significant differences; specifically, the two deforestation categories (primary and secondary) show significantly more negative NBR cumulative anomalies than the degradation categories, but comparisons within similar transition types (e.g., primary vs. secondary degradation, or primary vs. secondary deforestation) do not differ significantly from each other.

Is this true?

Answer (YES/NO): NO